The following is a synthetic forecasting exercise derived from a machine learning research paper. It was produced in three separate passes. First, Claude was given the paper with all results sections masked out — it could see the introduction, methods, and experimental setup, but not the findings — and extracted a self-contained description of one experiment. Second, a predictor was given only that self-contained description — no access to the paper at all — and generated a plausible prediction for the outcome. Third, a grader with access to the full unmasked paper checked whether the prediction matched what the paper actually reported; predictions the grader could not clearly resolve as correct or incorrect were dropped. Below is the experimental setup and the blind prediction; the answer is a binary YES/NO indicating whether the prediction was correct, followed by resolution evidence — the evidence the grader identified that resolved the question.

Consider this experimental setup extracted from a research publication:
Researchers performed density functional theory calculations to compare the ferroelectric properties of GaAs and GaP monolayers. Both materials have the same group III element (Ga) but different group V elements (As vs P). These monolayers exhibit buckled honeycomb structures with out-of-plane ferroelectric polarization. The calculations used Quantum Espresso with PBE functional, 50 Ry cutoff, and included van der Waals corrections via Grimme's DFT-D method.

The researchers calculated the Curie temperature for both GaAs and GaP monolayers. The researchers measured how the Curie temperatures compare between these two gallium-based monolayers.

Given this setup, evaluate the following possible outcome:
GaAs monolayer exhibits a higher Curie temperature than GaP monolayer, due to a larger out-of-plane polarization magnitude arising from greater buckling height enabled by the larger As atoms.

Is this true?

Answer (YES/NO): NO